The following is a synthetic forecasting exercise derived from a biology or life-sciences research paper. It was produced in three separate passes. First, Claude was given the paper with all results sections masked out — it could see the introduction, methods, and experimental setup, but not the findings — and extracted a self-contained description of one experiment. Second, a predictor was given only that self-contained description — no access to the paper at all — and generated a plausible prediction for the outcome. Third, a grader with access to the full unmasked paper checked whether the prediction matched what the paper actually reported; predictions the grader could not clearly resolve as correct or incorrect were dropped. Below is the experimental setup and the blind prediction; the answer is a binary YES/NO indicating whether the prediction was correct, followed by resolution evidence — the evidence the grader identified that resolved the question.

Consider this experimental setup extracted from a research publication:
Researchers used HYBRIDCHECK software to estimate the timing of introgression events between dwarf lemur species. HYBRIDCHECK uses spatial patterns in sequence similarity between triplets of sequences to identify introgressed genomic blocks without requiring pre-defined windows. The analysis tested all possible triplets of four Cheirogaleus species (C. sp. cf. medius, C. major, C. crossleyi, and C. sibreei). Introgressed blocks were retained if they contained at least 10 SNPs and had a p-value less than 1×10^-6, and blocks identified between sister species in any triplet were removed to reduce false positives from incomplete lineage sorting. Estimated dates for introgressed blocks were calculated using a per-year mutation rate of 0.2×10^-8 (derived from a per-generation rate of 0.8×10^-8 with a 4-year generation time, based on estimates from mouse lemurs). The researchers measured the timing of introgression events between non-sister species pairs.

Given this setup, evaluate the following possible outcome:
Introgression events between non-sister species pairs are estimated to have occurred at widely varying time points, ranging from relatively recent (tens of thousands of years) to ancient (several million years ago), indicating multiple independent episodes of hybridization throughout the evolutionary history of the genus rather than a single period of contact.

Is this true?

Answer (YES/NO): NO